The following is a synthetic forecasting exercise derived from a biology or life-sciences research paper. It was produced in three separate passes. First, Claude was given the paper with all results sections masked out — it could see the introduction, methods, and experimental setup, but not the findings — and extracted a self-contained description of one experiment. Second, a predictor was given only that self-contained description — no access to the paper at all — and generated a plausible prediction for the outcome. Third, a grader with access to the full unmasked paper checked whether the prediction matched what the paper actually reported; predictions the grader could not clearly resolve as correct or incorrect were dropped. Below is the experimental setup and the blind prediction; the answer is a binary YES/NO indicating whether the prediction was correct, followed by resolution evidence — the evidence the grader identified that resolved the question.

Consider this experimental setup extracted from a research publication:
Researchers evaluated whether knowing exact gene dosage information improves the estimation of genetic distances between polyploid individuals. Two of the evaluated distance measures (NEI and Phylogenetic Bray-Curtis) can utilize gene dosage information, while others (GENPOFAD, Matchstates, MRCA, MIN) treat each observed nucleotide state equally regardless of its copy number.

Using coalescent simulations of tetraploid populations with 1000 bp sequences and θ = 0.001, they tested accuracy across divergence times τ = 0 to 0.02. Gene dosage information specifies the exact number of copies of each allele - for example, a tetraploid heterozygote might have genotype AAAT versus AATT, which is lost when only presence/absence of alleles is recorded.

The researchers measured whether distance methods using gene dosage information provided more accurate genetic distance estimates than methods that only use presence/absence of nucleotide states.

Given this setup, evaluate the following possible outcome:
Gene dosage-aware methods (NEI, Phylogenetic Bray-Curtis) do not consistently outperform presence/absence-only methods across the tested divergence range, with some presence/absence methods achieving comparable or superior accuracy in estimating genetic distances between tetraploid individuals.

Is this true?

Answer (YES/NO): YES